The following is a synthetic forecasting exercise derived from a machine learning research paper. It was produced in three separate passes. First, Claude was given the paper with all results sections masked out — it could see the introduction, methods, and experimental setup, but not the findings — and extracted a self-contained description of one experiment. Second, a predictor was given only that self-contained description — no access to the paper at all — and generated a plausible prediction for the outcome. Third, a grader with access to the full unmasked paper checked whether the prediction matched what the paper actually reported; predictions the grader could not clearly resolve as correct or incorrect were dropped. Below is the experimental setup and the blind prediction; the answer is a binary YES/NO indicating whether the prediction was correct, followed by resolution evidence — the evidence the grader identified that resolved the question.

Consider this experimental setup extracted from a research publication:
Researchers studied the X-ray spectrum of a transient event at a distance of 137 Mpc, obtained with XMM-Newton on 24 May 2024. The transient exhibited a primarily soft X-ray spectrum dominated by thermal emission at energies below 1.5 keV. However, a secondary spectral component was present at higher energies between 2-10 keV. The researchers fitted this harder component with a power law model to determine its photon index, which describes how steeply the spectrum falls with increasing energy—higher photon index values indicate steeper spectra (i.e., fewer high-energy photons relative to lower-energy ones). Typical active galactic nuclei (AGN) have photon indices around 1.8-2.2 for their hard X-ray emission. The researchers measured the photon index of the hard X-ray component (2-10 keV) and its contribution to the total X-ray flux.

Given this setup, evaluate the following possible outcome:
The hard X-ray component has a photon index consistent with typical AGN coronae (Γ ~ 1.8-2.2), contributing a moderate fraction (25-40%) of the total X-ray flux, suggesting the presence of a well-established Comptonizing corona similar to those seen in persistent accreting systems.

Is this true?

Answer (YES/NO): NO